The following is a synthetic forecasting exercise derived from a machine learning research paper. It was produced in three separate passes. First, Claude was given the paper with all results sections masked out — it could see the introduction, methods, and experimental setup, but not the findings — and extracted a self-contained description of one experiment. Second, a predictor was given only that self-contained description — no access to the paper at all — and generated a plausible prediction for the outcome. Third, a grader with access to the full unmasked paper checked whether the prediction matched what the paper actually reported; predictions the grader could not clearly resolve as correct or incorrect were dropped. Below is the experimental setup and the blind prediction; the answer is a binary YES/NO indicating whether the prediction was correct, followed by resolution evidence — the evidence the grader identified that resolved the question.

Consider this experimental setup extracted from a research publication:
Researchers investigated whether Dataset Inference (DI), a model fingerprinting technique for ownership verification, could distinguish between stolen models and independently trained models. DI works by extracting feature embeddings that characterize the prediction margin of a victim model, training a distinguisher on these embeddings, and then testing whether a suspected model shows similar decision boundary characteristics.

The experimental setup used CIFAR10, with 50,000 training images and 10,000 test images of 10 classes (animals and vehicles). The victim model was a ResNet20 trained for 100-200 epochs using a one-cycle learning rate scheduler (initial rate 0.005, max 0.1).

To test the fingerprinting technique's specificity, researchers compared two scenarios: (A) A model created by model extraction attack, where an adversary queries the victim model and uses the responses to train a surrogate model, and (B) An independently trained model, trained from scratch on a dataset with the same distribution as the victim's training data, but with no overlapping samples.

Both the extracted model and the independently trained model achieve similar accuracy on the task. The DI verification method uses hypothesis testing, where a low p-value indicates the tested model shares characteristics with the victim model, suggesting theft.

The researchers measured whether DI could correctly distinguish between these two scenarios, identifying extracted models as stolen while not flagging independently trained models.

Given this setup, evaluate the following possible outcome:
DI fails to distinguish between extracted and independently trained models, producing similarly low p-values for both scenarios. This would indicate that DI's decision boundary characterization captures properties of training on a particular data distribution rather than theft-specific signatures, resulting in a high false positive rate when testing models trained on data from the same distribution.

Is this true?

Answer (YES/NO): YES